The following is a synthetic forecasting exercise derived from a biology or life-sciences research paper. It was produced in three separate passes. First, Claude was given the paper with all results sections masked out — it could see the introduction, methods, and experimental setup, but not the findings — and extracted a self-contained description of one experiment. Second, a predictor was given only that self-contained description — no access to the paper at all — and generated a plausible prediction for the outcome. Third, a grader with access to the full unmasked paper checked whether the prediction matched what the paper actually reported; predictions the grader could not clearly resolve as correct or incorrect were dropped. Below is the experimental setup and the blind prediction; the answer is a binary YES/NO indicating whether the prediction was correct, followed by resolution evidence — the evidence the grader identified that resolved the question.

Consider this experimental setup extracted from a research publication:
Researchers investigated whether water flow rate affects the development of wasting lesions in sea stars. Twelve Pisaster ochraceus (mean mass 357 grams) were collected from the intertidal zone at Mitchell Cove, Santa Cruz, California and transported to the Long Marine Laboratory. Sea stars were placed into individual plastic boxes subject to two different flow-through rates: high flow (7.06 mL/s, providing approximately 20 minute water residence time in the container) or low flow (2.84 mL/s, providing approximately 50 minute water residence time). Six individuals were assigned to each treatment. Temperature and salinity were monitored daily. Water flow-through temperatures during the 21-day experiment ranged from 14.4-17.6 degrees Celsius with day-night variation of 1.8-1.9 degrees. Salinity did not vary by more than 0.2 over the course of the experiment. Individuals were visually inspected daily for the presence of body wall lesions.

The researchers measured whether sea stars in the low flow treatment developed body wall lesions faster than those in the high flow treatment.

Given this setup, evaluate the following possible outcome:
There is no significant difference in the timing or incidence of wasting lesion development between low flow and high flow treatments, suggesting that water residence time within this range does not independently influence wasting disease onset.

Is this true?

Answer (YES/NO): NO